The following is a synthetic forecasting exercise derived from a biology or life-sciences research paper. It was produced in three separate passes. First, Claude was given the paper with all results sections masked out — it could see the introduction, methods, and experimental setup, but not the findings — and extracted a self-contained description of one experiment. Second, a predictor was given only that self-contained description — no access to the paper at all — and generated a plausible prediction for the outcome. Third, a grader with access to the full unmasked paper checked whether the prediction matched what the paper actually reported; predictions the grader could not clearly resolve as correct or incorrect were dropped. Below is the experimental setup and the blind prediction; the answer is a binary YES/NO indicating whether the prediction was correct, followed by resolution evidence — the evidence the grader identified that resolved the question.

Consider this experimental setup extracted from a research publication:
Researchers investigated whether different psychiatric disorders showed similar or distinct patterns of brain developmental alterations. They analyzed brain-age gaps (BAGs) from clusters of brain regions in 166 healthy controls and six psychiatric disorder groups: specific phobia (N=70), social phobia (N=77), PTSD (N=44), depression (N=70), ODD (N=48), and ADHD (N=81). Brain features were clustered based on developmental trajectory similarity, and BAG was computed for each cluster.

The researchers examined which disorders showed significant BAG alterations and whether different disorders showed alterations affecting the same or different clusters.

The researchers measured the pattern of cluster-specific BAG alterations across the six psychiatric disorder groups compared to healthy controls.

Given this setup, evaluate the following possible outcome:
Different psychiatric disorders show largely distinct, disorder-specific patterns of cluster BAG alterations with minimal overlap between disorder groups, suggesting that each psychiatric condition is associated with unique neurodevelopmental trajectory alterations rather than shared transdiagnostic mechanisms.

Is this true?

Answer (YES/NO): NO